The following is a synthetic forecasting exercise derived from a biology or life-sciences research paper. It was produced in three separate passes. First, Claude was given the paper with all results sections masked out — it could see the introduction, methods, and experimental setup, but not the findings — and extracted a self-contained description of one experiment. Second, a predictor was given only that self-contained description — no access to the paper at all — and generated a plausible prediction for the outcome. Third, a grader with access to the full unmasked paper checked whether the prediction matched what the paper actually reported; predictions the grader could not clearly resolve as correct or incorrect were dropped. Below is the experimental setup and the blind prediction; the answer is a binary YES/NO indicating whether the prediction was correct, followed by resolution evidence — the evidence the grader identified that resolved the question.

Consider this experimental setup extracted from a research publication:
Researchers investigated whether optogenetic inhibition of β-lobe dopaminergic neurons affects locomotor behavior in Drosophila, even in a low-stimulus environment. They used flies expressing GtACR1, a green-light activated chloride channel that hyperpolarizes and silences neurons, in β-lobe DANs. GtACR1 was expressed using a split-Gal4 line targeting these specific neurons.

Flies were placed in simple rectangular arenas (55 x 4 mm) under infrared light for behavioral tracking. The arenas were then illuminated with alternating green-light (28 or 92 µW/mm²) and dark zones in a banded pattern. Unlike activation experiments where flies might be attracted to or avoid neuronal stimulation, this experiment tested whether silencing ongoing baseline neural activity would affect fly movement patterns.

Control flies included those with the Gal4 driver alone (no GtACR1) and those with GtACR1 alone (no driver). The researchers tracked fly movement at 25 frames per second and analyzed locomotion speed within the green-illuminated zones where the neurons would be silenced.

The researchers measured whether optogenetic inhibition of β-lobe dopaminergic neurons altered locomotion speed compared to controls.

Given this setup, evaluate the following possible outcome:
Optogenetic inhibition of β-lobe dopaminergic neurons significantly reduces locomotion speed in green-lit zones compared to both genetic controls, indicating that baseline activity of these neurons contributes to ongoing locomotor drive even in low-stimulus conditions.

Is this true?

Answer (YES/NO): NO